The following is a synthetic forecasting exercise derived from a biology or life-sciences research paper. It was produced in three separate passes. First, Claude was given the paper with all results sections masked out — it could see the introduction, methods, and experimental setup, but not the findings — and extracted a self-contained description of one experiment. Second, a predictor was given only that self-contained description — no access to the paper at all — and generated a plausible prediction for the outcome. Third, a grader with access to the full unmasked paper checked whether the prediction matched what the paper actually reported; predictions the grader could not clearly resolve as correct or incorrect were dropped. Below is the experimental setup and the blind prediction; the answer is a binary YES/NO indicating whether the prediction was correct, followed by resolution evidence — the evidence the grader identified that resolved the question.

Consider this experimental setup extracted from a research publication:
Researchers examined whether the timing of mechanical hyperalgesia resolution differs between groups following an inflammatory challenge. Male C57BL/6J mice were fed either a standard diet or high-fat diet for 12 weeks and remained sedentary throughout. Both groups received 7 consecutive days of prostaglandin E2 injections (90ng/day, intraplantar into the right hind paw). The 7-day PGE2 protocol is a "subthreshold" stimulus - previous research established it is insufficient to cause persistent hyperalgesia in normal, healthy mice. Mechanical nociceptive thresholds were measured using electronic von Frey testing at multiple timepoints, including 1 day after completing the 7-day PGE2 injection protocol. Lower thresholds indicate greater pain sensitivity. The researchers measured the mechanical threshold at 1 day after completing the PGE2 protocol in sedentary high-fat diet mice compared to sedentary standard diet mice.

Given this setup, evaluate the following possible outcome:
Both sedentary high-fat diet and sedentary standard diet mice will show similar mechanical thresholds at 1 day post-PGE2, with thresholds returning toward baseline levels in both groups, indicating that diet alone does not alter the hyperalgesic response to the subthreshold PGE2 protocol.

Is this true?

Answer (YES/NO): NO